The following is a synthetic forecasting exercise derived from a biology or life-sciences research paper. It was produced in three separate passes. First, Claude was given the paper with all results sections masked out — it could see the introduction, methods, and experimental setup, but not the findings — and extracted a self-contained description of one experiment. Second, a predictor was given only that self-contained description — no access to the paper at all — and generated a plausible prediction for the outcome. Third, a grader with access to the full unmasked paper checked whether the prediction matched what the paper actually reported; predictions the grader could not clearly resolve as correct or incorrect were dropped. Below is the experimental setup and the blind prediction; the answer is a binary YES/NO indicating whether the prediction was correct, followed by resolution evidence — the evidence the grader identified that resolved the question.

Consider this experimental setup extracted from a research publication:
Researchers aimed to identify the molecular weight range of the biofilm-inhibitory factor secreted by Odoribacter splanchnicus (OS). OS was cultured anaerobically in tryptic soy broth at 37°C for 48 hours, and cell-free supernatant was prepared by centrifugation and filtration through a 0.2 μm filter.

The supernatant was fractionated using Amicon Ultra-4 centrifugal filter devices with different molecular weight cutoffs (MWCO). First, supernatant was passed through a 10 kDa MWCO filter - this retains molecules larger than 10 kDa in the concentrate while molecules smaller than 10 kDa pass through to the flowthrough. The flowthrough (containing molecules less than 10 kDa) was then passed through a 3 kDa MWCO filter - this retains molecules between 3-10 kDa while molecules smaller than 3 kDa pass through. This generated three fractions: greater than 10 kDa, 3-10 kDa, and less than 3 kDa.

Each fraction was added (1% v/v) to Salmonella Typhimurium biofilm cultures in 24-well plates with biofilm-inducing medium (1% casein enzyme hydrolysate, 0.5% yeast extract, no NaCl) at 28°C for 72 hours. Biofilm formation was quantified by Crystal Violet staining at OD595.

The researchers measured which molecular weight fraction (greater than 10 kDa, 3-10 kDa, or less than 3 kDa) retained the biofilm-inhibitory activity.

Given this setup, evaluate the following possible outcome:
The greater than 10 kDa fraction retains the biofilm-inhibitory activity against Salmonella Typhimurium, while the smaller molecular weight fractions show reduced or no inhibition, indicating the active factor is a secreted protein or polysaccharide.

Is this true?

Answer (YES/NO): NO